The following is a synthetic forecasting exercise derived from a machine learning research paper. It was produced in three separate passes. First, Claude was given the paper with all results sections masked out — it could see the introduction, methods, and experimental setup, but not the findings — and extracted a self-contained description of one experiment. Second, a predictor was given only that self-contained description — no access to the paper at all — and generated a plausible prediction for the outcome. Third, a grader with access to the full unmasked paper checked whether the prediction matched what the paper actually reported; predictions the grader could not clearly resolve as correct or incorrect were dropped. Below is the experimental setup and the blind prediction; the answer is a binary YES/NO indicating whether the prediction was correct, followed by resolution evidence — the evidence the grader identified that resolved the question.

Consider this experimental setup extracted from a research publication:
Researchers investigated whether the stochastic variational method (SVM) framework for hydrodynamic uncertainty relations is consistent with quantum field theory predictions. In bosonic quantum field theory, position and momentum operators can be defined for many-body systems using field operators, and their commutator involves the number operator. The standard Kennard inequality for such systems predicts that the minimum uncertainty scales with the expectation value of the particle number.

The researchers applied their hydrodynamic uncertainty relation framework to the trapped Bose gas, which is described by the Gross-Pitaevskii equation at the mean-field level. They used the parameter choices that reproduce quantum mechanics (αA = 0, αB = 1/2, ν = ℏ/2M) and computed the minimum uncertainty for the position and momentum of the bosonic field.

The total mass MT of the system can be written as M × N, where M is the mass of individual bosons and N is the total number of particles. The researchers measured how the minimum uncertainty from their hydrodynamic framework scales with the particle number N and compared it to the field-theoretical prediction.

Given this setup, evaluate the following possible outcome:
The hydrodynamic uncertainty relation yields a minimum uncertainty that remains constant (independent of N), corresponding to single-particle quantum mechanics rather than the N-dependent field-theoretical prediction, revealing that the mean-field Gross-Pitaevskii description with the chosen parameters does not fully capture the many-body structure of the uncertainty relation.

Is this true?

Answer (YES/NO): NO